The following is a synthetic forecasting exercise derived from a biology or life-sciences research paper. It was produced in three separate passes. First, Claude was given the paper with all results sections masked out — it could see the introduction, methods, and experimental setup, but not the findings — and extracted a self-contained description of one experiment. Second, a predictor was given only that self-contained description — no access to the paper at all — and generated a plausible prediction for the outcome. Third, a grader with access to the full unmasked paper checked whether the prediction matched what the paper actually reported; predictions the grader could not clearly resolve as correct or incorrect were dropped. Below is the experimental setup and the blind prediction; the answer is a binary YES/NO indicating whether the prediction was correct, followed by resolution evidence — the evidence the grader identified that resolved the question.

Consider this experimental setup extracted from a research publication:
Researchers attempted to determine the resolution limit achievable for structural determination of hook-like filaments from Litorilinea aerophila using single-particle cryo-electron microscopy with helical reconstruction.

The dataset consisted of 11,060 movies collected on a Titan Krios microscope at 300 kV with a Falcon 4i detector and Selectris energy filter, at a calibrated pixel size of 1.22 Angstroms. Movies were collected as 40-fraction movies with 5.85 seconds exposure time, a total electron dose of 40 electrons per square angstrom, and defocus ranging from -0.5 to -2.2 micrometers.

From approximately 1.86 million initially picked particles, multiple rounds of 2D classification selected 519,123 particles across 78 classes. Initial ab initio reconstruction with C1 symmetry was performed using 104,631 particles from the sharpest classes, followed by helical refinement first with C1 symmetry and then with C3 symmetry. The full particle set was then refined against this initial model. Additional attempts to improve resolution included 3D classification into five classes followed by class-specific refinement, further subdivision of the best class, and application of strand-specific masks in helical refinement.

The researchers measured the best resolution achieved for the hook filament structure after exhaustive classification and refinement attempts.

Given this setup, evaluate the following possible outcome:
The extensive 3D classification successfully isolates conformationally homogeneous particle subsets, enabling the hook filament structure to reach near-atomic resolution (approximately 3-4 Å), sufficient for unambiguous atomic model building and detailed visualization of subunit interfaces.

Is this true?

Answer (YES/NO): NO